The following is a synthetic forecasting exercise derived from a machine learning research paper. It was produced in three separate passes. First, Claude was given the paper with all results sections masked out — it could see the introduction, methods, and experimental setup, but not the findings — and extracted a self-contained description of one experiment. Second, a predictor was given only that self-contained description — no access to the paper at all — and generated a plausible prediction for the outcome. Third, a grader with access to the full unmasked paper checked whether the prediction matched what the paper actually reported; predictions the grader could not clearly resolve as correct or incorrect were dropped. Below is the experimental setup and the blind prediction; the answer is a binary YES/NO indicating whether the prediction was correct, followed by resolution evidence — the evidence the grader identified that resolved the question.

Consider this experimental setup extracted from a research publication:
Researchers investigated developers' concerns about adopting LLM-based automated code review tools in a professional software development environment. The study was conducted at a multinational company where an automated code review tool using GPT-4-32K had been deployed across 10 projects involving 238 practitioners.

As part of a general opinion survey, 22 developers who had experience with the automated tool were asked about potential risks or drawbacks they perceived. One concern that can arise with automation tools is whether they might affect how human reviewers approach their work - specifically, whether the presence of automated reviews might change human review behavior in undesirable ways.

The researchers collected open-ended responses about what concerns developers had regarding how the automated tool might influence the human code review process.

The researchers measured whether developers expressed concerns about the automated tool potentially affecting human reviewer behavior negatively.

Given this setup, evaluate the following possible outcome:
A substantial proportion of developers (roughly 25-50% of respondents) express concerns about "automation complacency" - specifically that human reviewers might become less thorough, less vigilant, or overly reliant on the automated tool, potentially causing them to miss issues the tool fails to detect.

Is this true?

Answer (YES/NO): NO